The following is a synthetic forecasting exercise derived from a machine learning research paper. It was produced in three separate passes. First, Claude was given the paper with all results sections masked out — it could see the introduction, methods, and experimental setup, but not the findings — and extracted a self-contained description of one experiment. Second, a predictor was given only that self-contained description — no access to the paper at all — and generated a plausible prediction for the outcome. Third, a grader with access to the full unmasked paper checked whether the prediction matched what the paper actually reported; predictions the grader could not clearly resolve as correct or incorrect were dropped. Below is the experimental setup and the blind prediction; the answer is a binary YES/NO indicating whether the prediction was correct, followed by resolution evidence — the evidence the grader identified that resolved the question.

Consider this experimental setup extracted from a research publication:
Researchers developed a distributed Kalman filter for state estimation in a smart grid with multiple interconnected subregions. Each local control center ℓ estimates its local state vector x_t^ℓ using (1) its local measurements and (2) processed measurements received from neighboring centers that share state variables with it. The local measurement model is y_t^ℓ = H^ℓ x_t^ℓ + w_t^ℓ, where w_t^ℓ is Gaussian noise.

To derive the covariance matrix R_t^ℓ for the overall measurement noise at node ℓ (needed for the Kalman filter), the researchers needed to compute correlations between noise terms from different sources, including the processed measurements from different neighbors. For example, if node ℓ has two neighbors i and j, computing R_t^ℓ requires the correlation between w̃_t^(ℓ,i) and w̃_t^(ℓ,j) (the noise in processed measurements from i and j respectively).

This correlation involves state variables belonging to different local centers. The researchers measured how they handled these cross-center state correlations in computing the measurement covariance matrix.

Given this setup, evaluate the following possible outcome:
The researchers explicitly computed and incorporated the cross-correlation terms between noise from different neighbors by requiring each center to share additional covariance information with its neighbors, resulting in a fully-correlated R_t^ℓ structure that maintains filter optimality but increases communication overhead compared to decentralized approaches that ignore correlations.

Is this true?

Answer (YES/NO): NO